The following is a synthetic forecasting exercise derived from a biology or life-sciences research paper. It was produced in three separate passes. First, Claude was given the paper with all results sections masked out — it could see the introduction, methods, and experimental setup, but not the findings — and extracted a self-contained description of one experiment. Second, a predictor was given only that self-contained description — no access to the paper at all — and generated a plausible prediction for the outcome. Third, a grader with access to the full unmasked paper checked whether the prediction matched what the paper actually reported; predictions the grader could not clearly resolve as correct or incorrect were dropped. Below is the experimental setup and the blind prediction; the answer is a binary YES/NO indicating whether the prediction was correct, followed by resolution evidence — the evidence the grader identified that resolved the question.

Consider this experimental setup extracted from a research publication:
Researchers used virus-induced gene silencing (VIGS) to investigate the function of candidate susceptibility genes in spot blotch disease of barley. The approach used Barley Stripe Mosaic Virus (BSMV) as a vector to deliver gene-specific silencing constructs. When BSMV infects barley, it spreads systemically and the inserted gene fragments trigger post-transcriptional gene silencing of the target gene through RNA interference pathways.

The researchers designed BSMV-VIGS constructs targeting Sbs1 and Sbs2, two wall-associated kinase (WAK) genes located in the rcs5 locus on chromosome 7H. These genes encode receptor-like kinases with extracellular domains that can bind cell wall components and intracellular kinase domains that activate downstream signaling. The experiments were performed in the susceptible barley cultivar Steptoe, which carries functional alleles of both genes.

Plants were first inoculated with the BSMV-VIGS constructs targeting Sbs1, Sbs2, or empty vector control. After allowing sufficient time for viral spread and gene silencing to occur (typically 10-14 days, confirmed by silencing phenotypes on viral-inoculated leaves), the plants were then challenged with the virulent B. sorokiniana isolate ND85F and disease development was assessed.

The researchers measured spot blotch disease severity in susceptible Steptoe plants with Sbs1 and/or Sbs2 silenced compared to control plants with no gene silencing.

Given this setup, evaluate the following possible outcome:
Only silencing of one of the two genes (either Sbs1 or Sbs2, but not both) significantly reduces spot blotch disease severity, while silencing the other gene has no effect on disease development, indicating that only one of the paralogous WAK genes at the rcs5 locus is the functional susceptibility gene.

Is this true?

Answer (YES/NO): NO